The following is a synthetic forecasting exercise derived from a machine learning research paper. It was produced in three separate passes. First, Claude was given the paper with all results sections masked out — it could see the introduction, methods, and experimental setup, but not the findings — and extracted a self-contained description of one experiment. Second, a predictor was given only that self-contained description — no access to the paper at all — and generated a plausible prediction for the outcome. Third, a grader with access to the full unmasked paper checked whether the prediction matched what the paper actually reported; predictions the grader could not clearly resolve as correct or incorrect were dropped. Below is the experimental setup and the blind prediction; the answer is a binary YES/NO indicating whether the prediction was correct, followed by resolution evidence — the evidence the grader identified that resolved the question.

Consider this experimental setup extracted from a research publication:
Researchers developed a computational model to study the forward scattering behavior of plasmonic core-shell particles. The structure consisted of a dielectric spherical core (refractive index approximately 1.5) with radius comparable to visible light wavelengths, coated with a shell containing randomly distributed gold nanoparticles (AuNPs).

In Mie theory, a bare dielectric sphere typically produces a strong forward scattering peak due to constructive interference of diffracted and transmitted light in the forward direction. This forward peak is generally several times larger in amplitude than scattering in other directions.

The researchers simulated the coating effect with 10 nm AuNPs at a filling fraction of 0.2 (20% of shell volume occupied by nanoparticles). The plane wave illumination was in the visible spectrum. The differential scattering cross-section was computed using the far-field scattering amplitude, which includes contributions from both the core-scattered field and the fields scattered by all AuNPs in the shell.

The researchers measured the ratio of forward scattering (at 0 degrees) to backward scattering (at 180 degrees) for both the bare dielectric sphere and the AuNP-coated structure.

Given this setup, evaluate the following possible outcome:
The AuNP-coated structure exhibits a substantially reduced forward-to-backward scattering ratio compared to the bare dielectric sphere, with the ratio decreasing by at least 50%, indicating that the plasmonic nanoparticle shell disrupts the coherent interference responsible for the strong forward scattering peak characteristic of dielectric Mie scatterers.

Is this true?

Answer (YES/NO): NO